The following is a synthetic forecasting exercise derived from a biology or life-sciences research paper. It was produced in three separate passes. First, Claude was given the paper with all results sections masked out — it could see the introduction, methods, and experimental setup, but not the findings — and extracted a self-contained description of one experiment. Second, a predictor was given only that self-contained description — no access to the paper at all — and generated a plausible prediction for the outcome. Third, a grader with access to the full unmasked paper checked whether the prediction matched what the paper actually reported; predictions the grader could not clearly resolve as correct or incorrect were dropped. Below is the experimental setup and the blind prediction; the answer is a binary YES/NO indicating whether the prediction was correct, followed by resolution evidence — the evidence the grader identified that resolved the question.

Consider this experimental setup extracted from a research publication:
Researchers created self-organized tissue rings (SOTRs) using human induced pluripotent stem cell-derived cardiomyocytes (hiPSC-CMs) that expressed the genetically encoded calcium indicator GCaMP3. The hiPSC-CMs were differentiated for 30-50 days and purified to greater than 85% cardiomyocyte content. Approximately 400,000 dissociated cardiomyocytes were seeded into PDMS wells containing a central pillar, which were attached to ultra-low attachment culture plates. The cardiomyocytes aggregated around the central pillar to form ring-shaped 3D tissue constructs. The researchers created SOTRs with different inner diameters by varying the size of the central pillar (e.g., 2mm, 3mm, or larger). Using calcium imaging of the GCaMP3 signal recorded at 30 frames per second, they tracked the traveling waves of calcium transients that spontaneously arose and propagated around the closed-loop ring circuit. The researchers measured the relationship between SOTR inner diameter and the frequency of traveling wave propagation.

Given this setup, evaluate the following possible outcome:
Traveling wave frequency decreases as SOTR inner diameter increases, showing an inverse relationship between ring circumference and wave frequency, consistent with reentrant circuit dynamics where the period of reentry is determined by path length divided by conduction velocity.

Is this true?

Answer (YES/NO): YES